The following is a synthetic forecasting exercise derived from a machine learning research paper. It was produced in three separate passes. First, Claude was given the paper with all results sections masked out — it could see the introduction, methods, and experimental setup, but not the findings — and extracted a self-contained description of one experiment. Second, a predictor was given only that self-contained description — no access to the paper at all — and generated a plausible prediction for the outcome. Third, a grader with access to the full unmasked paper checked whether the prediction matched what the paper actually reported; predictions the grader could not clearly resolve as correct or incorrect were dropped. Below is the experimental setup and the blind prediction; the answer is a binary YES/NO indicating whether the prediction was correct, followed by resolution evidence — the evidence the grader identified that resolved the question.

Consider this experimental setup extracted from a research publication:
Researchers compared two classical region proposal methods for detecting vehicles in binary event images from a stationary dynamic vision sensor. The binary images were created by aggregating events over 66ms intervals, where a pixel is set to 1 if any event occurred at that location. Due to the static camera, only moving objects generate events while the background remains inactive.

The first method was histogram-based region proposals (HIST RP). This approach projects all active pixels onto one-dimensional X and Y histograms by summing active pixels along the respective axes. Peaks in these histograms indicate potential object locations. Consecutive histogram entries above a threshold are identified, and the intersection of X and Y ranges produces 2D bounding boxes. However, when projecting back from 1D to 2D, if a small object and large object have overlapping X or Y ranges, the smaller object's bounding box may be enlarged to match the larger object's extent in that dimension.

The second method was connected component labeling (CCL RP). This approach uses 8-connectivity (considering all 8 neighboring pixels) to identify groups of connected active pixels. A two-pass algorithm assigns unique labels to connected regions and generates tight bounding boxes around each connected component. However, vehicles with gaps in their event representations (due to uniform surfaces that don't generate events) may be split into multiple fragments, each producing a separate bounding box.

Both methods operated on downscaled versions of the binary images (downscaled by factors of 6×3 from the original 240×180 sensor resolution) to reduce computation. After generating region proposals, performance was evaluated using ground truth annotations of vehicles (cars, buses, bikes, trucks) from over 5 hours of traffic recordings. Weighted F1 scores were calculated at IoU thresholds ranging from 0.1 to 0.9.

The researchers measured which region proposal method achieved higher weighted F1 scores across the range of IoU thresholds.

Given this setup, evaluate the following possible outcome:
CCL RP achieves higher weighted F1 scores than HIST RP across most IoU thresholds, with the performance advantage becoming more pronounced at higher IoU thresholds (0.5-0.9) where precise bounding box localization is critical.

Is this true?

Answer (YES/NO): NO